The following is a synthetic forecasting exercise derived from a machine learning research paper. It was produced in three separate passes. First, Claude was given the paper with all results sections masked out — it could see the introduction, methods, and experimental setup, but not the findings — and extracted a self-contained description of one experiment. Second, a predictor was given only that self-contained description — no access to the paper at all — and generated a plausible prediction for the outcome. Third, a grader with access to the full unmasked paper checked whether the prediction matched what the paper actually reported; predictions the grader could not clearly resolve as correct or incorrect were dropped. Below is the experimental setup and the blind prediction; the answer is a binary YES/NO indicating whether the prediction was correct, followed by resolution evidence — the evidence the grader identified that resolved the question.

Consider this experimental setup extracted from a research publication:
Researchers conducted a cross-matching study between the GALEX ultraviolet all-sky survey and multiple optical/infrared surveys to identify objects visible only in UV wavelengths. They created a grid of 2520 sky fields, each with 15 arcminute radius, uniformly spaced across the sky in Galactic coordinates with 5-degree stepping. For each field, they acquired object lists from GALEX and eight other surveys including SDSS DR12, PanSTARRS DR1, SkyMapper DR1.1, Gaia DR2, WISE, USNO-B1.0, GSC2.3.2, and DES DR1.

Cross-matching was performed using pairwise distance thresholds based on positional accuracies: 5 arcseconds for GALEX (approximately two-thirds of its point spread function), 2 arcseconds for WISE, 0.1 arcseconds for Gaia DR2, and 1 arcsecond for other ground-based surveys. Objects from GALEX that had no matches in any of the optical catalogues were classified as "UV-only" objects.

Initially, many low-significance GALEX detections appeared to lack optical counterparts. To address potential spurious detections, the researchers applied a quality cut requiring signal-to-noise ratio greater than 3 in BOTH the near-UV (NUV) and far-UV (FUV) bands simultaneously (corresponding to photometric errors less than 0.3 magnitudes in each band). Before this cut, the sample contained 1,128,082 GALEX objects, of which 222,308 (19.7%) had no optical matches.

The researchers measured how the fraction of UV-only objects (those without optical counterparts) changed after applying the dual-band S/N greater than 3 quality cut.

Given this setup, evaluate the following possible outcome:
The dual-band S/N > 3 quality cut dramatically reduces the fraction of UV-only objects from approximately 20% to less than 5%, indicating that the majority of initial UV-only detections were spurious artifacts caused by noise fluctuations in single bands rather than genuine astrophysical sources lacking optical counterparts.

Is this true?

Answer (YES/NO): YES